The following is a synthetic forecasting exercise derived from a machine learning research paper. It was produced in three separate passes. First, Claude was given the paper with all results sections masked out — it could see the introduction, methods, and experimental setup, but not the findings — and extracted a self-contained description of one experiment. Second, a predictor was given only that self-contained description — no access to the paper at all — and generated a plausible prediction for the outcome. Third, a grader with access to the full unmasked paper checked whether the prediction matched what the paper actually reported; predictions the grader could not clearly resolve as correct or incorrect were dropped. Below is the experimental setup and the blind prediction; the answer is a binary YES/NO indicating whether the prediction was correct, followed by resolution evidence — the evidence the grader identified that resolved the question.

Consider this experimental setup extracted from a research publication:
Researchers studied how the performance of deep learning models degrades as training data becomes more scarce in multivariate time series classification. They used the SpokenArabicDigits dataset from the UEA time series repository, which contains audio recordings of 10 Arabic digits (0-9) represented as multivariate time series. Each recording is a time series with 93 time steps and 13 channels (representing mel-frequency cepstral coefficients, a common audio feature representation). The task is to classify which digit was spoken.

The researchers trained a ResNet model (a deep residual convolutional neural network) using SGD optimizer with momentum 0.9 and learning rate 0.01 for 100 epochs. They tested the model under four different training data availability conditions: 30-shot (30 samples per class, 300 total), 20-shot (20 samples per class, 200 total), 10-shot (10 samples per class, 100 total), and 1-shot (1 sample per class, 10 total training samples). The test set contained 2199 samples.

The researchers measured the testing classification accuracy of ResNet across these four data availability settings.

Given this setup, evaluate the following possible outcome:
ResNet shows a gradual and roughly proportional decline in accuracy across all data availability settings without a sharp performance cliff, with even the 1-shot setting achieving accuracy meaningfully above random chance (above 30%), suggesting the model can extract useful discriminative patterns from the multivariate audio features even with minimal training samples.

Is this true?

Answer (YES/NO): NO